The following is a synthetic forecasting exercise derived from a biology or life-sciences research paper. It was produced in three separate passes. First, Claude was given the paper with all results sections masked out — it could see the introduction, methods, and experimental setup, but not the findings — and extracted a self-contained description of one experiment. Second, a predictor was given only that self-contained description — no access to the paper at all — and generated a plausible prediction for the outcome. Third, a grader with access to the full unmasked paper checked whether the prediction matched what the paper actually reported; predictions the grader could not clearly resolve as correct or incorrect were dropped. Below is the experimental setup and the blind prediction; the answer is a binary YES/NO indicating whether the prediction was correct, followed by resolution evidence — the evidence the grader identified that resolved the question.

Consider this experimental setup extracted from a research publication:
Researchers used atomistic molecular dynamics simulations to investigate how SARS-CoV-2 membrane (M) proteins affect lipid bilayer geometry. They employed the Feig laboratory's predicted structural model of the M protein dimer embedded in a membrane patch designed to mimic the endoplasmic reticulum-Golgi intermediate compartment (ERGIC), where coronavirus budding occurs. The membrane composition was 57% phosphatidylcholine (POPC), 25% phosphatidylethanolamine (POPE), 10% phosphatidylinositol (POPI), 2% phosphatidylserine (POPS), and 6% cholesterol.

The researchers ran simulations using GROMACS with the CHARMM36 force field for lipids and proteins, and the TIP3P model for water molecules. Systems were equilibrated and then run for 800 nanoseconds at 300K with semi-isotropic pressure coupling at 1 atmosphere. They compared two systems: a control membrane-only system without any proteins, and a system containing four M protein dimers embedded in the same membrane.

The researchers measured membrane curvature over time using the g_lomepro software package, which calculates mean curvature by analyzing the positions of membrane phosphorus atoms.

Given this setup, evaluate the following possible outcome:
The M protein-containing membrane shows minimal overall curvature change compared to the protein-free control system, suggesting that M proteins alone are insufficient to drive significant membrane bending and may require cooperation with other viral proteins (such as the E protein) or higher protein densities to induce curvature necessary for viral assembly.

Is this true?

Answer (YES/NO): NO